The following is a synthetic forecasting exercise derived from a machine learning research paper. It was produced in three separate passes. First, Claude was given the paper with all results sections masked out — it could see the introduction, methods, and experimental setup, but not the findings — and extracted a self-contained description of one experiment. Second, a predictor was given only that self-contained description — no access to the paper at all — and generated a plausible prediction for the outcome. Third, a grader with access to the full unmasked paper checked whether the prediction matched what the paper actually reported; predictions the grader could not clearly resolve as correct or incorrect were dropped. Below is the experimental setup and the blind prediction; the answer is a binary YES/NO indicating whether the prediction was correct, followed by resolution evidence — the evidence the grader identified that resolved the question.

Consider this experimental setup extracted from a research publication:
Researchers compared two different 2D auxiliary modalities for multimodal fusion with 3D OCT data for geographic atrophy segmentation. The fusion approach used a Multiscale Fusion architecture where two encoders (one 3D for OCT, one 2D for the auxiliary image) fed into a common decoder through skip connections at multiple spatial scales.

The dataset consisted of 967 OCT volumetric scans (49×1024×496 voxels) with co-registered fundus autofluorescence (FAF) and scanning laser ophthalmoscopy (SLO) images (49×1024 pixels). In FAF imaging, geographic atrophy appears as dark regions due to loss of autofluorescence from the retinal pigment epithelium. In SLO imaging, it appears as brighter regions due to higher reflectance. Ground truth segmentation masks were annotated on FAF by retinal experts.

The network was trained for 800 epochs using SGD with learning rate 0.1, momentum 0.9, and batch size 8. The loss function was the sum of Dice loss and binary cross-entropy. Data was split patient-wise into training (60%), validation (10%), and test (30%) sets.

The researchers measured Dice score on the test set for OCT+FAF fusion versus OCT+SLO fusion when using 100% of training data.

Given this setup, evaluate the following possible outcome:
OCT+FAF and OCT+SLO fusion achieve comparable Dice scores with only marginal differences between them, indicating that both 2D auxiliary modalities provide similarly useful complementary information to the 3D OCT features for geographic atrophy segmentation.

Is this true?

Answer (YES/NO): NO